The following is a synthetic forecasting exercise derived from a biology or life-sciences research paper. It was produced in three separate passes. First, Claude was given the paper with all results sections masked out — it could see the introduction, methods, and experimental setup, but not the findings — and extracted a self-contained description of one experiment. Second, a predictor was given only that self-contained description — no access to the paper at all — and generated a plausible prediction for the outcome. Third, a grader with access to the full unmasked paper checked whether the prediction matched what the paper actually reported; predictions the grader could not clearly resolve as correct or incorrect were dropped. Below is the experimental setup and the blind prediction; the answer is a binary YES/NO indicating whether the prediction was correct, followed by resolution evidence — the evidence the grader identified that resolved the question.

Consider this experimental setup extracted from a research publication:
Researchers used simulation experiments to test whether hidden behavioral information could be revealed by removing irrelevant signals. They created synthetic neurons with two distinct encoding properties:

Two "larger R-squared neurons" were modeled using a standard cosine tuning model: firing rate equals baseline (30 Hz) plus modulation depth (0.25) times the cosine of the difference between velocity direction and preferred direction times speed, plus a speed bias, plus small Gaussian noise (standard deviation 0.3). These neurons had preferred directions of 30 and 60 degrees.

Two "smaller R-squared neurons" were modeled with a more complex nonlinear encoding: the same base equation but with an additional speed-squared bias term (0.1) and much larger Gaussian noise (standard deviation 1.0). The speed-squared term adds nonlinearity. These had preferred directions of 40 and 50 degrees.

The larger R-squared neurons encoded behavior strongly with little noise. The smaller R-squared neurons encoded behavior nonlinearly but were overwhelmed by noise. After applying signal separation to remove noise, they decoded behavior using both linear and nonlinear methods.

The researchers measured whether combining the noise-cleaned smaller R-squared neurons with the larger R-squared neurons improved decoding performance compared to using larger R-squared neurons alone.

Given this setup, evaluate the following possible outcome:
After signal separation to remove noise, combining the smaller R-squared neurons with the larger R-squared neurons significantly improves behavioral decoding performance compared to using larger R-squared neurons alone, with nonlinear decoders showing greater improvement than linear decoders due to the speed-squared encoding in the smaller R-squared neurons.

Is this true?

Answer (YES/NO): NO